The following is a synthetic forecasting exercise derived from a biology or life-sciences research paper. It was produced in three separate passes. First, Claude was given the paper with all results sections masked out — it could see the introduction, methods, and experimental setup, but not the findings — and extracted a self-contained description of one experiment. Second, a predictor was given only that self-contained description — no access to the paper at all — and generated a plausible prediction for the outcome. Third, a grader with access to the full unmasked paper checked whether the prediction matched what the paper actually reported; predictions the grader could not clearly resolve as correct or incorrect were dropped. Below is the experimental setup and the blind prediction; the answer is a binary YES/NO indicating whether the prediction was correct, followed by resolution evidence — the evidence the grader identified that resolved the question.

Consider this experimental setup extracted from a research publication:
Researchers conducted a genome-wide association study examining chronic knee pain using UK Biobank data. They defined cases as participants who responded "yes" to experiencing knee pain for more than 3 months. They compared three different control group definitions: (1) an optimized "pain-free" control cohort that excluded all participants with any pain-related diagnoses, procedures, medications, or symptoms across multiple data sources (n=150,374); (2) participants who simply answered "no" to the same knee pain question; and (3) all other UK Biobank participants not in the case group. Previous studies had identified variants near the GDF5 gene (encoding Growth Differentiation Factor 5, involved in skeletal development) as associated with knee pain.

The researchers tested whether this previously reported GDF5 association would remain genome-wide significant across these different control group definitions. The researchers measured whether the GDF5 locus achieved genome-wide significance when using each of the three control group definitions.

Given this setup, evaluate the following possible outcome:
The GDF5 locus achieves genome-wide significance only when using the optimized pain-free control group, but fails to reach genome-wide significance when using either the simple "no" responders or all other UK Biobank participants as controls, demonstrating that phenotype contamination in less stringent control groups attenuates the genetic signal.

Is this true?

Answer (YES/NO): NO